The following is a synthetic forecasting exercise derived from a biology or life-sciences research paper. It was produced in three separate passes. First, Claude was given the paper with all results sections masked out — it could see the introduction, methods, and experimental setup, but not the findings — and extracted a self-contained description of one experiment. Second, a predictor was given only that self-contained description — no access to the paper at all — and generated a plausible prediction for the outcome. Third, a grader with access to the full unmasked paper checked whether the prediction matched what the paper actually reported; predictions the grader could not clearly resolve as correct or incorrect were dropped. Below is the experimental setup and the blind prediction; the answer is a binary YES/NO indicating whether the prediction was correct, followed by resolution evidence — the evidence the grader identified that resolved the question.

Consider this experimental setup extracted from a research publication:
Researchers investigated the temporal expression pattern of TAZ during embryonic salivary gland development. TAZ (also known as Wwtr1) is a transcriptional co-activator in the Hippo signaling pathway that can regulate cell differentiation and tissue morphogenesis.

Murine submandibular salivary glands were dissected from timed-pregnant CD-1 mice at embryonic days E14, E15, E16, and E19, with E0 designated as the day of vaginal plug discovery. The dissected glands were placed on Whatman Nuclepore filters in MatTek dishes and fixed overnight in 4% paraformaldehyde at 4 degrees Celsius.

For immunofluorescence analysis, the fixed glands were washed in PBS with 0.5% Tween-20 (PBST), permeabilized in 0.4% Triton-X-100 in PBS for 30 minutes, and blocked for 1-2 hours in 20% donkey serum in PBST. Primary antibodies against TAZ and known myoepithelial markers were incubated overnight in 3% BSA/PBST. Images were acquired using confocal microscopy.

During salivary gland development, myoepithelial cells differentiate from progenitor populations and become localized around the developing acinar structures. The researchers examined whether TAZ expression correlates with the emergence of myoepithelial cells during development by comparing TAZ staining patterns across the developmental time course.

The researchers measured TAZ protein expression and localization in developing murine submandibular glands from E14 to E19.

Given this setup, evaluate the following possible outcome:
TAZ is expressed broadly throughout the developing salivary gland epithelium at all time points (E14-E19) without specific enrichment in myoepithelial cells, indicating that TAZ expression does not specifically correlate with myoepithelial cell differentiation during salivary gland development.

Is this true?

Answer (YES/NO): NO